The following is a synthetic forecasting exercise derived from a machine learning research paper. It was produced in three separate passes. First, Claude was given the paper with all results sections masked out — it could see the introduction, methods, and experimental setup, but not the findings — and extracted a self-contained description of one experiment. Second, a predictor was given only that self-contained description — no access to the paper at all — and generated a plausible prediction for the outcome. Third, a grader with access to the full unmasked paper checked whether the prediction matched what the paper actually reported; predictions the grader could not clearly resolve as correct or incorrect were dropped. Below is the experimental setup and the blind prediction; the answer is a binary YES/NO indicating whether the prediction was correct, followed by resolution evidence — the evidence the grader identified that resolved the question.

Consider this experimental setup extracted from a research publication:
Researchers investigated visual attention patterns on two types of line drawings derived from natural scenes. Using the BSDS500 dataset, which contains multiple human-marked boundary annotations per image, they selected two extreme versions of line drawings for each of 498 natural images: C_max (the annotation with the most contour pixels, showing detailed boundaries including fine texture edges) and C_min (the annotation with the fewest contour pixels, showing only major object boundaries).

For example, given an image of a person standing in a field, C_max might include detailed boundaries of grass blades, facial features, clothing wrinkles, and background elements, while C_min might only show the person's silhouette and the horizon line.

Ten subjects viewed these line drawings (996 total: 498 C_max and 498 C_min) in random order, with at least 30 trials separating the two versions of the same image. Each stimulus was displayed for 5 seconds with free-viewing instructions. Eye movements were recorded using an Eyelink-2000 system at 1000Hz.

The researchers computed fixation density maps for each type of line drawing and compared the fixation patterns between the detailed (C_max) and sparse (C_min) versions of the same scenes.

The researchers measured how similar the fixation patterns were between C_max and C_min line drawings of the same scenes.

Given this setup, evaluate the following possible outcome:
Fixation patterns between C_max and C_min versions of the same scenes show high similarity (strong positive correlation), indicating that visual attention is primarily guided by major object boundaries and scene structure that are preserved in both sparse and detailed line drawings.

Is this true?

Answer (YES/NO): YES